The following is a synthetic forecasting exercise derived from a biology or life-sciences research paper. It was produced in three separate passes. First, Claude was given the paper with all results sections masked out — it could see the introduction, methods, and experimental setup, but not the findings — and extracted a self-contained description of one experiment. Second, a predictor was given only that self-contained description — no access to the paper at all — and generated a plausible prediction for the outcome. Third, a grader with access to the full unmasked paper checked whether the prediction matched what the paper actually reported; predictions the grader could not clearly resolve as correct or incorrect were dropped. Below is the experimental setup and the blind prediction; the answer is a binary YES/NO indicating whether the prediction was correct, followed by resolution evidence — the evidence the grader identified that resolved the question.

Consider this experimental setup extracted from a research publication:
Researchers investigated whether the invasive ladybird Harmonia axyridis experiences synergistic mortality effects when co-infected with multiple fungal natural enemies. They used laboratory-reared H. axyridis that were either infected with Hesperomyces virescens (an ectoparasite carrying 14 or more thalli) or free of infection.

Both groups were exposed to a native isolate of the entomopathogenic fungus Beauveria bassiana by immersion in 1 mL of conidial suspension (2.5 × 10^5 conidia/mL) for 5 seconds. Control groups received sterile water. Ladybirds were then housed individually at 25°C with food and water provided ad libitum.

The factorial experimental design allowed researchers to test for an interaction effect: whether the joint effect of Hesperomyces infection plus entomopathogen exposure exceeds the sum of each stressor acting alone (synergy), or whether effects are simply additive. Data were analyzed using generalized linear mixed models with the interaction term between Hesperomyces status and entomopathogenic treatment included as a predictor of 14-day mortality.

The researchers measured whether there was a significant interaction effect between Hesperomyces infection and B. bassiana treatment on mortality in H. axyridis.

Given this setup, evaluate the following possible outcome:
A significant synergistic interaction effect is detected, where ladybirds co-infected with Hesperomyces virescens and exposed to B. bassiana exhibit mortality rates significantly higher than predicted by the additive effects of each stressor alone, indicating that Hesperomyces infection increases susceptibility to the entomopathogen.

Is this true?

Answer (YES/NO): NO